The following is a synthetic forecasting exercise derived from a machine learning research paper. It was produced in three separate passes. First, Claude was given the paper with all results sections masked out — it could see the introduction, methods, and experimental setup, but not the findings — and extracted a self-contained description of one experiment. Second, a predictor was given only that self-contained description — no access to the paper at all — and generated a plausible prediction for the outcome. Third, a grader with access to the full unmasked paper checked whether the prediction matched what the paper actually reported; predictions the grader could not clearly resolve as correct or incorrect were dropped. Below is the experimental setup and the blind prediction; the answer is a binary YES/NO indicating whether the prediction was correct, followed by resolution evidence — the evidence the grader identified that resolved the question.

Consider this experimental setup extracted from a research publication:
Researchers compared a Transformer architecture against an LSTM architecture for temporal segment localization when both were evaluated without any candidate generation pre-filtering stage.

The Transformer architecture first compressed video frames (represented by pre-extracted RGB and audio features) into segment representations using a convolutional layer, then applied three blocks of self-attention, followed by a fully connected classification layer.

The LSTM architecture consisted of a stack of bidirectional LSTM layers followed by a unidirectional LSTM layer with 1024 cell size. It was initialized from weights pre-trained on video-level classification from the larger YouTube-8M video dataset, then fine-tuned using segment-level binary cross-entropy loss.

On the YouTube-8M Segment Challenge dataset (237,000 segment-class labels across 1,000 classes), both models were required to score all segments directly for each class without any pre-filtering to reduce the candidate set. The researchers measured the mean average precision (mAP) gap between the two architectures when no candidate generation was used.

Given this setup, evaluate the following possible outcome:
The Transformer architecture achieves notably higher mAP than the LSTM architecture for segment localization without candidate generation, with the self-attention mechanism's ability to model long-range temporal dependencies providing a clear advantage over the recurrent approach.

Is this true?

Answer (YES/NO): NO